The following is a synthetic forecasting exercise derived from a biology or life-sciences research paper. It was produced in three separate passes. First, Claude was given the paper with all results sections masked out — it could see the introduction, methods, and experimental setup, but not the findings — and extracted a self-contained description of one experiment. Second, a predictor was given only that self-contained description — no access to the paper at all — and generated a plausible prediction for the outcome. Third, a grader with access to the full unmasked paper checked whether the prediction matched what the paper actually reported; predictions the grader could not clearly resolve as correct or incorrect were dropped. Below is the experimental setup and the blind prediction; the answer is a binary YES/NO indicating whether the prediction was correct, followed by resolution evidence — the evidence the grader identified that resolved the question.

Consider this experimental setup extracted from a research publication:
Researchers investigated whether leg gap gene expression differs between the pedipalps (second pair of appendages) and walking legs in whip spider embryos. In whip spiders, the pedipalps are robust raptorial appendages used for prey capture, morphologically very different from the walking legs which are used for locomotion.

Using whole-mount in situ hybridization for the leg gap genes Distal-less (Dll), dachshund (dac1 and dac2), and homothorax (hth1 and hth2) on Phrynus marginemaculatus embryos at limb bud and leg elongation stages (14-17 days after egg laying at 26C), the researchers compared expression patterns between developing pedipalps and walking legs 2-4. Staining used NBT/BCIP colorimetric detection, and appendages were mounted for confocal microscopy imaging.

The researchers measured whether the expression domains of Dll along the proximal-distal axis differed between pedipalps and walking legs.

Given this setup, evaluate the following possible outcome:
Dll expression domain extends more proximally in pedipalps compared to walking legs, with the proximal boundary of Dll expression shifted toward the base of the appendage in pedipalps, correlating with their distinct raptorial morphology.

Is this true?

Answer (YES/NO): NO